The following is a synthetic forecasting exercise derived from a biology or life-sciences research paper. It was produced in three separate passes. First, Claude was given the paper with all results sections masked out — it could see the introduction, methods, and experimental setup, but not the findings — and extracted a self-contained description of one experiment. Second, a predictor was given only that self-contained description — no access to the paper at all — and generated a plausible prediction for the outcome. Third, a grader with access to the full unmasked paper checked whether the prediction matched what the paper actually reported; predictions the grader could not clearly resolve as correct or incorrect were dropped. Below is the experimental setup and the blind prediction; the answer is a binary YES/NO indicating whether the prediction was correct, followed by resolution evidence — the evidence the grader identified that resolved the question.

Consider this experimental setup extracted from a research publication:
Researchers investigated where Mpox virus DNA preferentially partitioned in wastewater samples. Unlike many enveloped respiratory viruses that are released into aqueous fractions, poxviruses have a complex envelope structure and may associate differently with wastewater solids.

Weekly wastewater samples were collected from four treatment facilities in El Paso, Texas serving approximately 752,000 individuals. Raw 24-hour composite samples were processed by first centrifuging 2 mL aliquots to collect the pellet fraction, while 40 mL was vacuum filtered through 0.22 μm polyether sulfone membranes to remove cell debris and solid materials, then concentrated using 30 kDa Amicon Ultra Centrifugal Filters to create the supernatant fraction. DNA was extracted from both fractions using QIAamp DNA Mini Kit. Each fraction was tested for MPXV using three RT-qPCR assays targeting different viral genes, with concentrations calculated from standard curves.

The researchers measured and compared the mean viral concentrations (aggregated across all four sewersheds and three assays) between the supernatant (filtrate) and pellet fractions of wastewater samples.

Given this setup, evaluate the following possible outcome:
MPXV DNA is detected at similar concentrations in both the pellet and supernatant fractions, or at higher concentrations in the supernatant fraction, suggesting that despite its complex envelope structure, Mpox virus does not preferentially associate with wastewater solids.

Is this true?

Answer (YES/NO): NO